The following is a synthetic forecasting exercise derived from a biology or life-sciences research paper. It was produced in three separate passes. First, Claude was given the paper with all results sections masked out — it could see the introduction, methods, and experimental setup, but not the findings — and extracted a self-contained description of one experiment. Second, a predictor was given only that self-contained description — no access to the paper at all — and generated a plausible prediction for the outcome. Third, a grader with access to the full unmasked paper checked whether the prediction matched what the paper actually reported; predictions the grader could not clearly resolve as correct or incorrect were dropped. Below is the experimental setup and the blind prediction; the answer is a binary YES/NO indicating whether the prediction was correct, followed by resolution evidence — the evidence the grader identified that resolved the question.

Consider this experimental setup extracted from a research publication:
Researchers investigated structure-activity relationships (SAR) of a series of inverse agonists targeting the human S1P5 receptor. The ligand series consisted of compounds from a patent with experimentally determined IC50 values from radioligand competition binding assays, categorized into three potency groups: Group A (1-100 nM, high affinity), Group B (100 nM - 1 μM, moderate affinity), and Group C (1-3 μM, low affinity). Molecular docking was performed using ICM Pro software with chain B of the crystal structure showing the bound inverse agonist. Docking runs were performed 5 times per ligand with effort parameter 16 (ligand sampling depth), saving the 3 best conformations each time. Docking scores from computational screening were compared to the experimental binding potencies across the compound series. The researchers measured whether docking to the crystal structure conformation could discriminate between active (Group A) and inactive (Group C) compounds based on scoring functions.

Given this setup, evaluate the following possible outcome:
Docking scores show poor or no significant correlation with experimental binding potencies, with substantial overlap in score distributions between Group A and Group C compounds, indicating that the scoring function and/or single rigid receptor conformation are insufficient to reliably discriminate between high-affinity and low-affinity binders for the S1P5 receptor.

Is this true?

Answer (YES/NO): NO